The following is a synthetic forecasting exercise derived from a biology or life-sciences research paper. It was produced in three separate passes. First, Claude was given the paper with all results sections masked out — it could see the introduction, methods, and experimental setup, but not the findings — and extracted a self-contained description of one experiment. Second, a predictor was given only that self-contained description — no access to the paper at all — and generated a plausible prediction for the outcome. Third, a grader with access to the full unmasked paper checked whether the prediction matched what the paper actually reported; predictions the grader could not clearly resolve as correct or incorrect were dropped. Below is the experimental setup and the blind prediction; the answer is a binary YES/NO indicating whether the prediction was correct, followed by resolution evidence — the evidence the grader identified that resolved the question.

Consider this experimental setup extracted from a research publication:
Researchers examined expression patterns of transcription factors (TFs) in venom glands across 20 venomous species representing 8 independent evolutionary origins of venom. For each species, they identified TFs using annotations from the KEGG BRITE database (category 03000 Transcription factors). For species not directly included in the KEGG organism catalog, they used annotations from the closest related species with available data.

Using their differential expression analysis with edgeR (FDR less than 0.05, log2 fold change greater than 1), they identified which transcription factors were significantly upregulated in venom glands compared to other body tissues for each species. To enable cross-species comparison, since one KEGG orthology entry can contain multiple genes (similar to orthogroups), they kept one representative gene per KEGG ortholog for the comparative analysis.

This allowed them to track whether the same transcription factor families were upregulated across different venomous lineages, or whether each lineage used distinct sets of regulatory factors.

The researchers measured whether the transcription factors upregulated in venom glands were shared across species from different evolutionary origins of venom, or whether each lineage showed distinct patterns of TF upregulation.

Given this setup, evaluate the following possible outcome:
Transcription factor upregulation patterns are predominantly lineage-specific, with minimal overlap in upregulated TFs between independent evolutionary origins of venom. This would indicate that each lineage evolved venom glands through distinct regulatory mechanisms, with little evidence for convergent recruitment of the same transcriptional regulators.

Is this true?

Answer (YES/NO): NO